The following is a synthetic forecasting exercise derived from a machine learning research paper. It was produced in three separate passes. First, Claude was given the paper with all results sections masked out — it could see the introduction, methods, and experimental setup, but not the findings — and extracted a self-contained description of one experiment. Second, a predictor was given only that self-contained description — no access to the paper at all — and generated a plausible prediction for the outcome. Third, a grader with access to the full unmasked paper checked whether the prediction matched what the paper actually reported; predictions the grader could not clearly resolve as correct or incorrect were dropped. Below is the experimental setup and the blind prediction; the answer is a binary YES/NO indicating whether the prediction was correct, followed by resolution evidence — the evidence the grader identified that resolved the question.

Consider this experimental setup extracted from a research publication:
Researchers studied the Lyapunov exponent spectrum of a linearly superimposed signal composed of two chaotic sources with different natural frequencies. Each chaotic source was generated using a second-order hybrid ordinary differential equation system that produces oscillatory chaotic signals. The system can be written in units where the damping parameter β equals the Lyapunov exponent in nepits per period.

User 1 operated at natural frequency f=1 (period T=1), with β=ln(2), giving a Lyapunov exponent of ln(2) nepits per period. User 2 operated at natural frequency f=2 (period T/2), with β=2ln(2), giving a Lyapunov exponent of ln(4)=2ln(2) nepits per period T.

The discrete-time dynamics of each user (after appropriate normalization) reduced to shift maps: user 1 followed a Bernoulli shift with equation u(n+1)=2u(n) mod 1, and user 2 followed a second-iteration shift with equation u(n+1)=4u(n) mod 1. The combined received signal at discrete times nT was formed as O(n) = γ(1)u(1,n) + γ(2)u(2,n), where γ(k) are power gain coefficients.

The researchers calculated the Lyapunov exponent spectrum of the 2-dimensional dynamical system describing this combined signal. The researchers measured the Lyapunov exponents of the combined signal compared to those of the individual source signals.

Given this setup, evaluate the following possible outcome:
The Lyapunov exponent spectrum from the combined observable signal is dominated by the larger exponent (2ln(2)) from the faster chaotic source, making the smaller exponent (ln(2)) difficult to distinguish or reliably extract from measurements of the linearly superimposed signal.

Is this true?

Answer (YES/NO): NO